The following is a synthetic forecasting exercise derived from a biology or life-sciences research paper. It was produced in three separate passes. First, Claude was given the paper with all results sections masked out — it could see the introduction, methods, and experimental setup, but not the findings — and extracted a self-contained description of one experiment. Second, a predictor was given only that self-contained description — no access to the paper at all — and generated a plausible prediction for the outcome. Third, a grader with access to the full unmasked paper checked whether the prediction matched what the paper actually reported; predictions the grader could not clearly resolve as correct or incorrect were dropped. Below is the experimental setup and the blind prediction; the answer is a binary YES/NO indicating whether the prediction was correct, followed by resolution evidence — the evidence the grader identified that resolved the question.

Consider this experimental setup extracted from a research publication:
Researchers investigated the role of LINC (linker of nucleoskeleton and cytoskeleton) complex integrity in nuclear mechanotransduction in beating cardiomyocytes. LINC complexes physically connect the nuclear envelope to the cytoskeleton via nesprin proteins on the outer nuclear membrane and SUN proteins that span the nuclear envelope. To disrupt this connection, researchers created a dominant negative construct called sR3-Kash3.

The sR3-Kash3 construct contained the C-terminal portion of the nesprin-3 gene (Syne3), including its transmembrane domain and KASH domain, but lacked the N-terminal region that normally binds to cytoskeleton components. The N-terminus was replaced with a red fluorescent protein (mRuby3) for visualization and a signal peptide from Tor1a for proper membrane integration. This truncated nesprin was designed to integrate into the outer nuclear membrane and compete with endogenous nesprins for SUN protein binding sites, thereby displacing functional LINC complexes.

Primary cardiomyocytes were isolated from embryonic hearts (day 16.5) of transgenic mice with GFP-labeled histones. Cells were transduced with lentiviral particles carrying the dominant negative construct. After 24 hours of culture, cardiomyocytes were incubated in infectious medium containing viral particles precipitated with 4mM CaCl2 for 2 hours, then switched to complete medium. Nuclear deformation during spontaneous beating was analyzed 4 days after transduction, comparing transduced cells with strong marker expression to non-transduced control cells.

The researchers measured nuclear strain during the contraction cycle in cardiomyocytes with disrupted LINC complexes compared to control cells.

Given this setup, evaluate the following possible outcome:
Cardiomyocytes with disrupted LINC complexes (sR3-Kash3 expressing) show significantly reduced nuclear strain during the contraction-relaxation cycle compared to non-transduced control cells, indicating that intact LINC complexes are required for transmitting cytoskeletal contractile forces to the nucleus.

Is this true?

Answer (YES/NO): YES